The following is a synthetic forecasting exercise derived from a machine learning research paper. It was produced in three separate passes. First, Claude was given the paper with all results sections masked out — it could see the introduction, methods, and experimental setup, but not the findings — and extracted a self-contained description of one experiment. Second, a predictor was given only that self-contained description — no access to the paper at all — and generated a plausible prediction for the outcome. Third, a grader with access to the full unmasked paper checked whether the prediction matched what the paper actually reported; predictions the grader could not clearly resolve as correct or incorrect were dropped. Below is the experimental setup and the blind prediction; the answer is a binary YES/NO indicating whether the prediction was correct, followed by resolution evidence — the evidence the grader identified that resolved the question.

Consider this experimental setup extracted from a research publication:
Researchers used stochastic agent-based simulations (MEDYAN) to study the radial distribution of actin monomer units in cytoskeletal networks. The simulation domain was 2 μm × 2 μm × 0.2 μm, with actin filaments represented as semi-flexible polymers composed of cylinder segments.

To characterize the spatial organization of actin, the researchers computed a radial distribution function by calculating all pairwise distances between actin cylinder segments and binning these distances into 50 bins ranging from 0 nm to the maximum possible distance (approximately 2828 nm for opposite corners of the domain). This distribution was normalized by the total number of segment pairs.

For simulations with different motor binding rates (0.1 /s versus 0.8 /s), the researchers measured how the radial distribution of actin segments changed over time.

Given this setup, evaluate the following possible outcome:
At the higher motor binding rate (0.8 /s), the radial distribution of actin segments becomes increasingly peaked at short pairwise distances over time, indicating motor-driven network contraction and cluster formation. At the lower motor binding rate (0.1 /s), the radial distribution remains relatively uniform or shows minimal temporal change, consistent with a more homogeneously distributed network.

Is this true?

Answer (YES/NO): NO